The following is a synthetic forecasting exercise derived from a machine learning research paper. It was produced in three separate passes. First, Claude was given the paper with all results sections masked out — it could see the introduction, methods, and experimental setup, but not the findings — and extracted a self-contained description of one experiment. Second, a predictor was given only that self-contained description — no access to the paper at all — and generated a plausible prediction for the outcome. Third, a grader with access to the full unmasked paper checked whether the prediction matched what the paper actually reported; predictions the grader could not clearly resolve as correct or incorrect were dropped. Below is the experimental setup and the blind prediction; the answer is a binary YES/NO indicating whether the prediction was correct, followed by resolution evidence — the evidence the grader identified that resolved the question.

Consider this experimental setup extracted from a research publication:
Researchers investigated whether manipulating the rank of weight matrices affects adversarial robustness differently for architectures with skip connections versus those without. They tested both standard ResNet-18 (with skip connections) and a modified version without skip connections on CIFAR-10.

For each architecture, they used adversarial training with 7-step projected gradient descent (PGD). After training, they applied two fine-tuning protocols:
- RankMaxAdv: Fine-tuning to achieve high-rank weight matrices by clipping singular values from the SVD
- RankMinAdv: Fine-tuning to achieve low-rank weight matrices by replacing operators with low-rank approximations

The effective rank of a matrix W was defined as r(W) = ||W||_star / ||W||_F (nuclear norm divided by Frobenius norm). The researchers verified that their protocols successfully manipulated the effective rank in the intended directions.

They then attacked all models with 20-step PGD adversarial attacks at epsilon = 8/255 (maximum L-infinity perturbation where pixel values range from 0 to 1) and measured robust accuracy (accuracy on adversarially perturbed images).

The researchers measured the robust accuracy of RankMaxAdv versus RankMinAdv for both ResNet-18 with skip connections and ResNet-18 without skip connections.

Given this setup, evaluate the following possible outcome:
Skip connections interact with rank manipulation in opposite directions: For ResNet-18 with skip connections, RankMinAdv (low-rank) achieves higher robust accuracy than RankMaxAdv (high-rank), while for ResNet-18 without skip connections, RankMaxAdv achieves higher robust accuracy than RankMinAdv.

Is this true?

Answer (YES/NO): NO